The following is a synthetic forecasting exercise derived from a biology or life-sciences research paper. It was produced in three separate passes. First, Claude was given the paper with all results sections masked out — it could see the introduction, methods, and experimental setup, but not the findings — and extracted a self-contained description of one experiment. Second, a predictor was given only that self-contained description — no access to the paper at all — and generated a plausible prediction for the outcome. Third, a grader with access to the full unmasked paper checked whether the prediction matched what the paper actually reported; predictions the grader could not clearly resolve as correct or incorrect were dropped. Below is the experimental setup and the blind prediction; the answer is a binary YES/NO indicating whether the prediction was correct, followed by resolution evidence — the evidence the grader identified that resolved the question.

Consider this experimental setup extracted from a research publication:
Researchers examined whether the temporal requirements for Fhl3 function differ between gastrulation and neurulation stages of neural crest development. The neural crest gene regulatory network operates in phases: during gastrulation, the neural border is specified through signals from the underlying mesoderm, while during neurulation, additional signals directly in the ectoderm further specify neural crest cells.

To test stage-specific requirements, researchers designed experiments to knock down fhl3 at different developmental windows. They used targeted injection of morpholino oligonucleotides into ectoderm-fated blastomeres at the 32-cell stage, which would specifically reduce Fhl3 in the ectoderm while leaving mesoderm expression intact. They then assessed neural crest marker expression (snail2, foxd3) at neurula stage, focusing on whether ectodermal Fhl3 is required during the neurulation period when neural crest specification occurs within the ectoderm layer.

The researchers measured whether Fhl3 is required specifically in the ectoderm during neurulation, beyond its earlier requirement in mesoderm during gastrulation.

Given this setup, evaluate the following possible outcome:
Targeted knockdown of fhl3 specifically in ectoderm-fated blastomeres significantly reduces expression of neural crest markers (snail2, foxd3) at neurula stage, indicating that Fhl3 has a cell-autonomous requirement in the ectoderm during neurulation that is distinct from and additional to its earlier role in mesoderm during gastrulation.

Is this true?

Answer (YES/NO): YES